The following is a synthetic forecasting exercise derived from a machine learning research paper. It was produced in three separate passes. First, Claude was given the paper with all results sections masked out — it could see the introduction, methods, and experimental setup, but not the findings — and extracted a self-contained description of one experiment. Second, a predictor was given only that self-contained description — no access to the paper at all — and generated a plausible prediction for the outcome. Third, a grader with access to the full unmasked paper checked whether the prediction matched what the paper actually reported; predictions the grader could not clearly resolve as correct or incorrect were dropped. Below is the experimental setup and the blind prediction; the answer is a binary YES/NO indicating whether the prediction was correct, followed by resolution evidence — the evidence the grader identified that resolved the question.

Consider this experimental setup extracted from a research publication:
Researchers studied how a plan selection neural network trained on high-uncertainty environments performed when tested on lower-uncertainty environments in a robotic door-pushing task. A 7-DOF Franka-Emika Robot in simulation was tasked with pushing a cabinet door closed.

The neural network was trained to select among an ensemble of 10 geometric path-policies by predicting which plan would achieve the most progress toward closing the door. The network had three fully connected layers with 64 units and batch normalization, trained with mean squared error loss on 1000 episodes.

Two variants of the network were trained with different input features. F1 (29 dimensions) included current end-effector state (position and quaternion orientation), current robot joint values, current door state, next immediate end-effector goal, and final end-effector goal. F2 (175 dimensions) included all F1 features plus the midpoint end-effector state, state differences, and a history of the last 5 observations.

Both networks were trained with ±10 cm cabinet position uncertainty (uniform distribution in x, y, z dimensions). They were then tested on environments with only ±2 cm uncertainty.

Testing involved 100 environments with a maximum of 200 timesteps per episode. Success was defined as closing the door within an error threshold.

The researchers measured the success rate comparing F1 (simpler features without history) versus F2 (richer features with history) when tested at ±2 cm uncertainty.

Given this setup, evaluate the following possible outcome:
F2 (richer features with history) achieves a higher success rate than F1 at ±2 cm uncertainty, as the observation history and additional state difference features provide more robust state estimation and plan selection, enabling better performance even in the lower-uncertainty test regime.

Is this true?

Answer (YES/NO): YES